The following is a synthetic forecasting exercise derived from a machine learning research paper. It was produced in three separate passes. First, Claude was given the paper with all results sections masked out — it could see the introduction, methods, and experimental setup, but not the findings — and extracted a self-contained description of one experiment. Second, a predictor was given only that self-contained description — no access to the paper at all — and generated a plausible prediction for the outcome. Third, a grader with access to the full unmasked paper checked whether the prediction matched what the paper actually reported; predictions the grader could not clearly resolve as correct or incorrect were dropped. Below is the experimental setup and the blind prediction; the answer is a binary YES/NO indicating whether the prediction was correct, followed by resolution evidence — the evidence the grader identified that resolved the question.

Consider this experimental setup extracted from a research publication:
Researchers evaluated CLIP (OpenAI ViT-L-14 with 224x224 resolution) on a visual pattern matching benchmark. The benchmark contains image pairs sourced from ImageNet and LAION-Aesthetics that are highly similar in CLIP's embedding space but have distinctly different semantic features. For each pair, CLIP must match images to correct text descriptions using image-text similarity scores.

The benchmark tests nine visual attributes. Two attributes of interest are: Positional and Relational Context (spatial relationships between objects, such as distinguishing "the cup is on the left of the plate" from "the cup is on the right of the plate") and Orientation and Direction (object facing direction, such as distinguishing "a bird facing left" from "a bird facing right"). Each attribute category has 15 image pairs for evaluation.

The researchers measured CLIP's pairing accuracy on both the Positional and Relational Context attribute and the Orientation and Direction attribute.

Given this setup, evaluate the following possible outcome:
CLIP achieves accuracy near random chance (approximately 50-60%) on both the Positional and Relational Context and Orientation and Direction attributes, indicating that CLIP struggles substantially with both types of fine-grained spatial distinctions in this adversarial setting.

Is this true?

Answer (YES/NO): NO